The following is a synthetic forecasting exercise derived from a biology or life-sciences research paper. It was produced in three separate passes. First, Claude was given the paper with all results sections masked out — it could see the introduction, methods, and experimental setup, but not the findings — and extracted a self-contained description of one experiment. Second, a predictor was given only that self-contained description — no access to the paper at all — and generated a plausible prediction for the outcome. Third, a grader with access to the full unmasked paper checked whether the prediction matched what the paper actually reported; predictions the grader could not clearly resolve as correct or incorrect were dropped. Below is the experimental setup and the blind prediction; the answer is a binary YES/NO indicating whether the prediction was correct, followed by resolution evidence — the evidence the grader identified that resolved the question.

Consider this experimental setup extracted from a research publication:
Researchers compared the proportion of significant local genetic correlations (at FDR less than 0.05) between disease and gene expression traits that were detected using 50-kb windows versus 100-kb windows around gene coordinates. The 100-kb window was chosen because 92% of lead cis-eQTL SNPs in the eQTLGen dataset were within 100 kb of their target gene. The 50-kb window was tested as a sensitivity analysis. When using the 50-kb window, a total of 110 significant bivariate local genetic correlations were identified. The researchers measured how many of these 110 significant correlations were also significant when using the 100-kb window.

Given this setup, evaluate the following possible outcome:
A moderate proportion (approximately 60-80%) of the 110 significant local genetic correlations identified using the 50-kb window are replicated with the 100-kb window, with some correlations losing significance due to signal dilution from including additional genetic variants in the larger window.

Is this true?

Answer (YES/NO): YES